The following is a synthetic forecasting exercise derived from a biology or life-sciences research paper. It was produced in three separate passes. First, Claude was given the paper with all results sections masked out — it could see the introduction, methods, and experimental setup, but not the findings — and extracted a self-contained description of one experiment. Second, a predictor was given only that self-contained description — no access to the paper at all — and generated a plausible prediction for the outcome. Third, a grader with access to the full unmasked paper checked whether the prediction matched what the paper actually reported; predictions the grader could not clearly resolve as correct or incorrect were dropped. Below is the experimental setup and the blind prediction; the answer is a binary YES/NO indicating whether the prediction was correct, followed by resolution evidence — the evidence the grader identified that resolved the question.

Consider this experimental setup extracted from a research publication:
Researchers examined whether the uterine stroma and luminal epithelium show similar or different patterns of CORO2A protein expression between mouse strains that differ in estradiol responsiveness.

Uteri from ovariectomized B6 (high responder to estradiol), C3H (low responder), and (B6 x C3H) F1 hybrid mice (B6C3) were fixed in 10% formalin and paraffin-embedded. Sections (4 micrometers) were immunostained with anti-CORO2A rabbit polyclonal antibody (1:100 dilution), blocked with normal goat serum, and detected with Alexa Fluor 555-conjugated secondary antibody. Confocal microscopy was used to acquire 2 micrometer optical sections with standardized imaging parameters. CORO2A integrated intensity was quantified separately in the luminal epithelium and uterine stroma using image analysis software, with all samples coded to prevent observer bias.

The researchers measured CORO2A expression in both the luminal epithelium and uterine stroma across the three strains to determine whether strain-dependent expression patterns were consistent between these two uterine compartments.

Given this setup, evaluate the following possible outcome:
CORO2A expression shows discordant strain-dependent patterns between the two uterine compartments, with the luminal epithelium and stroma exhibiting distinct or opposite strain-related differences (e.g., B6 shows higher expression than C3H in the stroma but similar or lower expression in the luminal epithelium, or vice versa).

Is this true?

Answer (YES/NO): NO